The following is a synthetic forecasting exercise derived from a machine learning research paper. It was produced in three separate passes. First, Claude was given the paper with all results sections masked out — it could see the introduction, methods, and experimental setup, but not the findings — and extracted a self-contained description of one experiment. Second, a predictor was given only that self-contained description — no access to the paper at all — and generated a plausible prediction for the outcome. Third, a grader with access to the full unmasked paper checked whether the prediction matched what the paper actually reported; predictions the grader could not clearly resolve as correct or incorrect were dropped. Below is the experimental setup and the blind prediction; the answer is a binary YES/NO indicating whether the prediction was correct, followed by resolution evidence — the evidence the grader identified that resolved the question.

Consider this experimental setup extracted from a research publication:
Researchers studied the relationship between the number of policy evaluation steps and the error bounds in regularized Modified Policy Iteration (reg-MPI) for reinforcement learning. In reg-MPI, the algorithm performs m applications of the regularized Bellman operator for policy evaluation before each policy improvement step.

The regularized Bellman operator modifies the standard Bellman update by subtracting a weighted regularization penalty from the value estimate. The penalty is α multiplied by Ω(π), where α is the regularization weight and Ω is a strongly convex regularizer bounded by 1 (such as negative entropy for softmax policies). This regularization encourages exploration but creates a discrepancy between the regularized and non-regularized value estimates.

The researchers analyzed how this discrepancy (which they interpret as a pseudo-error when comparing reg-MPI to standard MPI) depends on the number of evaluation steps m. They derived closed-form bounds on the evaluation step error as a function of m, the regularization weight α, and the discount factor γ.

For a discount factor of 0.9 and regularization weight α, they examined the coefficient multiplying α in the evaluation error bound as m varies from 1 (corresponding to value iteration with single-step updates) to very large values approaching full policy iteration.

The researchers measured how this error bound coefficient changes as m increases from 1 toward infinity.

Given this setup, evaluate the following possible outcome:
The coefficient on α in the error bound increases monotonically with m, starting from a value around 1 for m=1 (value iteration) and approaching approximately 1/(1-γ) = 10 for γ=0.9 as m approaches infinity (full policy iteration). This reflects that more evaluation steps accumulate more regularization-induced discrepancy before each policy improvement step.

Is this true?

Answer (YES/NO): YES